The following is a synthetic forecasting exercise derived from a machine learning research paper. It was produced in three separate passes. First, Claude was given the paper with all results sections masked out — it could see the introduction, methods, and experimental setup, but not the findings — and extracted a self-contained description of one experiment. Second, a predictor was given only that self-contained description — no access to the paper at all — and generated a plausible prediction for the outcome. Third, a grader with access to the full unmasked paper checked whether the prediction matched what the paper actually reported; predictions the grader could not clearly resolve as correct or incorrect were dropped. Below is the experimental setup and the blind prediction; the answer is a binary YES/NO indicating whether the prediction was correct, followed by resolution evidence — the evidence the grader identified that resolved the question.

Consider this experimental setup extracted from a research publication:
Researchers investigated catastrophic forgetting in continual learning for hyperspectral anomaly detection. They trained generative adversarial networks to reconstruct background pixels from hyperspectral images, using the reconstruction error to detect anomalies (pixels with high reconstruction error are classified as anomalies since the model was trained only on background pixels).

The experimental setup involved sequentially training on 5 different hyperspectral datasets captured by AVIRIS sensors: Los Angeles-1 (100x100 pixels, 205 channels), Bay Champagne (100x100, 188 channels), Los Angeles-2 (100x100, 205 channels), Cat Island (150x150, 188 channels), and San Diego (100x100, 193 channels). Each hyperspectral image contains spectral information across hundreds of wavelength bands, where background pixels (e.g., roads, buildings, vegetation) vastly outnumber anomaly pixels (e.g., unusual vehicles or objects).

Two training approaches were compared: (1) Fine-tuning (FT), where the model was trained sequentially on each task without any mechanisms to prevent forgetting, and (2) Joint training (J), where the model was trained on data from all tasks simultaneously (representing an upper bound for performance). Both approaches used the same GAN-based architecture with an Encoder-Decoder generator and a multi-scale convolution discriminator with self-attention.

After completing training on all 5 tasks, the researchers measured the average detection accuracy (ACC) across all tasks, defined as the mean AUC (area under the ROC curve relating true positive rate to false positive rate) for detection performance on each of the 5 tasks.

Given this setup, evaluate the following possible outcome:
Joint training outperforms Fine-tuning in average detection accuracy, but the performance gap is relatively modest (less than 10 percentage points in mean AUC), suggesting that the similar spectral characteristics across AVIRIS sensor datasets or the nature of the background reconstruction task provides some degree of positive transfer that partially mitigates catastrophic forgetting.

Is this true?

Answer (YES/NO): NO